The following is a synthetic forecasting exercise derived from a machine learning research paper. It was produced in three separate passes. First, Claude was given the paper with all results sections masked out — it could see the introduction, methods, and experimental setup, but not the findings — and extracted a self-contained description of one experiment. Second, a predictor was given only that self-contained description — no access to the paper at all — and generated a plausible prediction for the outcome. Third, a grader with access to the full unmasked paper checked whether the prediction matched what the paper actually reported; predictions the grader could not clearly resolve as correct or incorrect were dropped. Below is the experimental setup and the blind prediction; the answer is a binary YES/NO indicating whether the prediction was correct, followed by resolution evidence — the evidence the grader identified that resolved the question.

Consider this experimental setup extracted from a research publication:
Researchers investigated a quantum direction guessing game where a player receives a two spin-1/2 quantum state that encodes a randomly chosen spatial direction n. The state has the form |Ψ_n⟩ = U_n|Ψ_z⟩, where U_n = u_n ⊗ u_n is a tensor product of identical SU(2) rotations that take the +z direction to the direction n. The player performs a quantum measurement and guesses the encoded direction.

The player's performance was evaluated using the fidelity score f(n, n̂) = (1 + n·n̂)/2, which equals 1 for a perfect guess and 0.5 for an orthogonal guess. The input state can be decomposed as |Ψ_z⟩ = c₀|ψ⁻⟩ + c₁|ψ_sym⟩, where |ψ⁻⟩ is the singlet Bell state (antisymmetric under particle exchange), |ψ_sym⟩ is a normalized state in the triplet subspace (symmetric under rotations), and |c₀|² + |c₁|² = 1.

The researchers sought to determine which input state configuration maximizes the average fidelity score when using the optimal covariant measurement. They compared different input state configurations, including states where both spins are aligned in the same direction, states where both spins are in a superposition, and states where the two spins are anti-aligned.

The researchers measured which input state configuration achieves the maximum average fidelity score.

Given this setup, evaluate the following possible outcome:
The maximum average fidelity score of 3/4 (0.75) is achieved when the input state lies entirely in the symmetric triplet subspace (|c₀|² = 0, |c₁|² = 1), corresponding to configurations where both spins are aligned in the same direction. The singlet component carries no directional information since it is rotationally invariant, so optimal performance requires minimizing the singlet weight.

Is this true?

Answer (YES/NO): NO